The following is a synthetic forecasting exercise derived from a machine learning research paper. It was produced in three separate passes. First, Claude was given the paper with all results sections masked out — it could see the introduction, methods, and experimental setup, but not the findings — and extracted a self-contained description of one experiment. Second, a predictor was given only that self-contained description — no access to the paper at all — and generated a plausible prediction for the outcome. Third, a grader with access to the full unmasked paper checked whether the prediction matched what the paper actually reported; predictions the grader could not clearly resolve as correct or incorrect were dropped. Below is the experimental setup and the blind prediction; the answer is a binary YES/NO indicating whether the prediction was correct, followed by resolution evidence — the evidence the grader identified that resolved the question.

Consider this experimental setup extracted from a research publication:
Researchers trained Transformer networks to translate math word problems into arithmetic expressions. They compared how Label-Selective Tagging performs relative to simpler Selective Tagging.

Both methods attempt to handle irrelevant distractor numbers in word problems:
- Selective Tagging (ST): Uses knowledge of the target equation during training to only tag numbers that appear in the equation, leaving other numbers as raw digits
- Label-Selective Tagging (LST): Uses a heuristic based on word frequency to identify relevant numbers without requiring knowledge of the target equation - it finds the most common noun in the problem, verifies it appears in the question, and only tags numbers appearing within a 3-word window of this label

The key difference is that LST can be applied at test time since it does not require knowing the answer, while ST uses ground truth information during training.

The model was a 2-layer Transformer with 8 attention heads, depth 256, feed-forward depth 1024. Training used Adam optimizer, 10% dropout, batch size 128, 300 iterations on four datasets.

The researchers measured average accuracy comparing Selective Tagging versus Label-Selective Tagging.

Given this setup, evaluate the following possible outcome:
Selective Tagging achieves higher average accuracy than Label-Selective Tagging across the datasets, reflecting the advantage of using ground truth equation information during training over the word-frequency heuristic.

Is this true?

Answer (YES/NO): NO